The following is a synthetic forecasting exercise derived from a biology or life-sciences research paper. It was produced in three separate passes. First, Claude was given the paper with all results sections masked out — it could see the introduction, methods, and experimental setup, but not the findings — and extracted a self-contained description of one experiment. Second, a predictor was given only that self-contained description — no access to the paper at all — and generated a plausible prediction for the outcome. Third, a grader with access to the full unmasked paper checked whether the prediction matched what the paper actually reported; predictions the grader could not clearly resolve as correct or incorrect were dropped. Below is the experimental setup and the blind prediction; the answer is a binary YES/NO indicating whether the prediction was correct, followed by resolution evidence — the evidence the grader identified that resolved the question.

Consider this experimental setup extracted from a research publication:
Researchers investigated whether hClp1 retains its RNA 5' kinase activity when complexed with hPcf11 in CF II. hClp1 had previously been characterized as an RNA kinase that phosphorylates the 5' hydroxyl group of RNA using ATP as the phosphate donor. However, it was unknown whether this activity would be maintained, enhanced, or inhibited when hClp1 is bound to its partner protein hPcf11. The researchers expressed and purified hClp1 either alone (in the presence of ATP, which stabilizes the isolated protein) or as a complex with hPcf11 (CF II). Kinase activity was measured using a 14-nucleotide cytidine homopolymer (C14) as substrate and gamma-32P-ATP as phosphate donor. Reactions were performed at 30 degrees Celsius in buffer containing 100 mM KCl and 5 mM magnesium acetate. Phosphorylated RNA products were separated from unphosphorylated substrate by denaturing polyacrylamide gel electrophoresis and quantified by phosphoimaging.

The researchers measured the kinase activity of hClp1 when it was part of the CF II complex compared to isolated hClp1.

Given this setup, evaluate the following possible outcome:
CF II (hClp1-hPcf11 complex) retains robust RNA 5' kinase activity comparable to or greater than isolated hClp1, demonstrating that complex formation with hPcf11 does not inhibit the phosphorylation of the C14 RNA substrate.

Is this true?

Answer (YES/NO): YES